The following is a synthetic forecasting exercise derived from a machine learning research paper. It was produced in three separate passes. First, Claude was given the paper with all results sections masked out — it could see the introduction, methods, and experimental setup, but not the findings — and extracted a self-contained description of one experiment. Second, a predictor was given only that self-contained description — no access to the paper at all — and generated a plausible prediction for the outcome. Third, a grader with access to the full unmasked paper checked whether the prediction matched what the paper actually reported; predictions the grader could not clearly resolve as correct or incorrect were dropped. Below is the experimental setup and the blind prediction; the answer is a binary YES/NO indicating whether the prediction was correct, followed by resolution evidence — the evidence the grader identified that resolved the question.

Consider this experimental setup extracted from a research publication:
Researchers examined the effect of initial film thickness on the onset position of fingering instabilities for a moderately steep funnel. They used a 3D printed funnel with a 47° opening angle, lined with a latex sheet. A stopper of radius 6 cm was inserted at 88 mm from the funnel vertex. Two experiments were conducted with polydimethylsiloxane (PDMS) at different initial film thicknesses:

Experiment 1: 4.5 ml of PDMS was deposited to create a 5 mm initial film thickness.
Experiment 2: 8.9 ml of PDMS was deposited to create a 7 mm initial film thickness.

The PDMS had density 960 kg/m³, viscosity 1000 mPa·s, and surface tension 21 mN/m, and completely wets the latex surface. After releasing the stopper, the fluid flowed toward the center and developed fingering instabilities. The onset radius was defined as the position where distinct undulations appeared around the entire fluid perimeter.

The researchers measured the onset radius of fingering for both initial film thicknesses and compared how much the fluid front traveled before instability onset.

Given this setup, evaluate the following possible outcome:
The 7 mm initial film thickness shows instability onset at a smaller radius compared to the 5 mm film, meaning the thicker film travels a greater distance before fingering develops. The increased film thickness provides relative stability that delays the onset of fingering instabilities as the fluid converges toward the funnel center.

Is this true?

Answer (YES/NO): YES